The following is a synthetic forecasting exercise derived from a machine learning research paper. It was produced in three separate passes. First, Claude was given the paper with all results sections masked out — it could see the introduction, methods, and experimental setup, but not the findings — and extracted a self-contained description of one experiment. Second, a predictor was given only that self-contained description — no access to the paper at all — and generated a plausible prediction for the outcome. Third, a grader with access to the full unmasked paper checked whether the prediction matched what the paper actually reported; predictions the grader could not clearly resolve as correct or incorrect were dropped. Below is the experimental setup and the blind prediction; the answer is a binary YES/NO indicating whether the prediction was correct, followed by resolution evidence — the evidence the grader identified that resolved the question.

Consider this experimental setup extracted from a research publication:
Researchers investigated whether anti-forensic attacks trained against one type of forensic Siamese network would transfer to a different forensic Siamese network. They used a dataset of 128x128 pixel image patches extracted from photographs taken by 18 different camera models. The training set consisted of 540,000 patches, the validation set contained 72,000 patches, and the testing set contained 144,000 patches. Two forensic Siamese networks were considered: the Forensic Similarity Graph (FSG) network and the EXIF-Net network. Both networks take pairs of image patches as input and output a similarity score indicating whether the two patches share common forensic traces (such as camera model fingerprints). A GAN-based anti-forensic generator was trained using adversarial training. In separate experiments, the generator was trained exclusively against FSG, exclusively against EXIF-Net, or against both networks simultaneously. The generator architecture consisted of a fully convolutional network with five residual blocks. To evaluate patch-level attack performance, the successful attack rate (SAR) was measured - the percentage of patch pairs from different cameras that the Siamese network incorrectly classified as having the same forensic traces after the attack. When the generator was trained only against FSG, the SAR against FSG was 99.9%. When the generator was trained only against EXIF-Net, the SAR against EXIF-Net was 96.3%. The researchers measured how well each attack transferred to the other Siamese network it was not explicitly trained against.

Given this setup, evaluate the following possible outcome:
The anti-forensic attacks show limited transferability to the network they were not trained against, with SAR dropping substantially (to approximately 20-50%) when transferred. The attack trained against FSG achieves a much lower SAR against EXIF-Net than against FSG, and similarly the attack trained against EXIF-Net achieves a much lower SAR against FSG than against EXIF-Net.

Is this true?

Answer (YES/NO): NO